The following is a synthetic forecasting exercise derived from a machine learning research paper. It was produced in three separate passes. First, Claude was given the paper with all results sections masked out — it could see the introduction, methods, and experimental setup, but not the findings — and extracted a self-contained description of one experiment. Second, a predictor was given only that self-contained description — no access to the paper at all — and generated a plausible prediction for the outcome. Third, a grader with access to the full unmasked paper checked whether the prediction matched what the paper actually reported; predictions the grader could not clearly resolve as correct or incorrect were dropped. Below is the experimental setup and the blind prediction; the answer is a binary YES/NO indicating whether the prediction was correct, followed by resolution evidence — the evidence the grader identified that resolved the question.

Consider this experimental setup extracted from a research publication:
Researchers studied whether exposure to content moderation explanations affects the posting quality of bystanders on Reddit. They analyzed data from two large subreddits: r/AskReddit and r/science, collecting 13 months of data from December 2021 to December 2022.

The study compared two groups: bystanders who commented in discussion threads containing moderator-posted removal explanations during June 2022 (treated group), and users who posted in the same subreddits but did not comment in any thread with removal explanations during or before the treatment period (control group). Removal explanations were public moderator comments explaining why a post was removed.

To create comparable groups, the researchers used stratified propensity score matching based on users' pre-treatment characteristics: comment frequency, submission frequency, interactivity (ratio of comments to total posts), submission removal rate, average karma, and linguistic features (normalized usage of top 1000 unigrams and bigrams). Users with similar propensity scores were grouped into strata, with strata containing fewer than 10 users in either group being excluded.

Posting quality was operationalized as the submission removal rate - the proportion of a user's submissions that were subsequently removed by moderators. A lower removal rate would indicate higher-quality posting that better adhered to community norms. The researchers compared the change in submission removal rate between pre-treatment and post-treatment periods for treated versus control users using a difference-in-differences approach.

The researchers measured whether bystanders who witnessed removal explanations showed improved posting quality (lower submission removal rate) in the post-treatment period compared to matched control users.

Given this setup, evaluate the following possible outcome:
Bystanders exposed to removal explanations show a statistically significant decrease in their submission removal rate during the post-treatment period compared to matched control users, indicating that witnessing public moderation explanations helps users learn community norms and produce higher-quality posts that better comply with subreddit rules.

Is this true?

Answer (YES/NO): NO